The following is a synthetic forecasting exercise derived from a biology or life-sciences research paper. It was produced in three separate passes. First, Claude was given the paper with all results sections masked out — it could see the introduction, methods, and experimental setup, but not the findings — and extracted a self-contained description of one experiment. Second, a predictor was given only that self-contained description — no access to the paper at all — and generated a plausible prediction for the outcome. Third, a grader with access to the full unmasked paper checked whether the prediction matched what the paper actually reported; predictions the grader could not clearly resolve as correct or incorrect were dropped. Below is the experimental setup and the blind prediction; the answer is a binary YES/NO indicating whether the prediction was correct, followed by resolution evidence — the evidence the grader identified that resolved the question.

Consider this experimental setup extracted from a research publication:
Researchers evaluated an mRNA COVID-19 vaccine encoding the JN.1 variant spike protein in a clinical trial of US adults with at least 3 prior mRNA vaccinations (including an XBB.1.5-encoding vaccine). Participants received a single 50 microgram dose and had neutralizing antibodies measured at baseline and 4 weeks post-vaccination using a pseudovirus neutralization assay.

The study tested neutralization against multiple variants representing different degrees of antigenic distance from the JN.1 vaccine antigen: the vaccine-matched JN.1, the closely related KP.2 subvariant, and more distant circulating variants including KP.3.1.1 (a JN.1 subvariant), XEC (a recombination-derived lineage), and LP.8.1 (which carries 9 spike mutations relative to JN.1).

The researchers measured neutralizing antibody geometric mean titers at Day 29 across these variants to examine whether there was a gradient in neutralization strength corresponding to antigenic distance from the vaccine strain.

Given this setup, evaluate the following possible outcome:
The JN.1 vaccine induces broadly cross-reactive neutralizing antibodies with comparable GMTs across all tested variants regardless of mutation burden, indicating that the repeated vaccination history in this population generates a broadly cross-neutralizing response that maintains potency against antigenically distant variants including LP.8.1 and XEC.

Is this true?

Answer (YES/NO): NO